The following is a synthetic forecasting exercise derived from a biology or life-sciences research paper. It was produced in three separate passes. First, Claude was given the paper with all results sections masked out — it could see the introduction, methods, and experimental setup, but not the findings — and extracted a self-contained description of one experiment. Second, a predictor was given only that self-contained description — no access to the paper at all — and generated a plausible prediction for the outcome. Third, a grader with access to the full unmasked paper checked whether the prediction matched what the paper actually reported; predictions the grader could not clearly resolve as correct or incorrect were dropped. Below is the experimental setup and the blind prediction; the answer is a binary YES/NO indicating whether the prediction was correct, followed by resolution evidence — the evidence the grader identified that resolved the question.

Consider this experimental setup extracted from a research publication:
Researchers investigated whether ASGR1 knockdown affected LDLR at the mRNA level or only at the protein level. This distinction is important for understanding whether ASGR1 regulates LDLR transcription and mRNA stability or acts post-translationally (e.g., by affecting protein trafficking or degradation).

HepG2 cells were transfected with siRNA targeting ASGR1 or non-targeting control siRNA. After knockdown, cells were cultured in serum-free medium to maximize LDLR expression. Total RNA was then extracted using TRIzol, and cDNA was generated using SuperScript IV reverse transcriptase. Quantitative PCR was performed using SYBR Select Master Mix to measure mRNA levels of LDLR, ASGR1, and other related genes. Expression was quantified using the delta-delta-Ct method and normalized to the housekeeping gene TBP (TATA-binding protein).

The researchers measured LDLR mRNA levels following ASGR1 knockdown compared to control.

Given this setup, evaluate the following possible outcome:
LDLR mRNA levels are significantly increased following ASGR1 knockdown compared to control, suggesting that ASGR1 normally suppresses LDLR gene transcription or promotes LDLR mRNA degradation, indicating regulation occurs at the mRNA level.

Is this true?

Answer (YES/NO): NO